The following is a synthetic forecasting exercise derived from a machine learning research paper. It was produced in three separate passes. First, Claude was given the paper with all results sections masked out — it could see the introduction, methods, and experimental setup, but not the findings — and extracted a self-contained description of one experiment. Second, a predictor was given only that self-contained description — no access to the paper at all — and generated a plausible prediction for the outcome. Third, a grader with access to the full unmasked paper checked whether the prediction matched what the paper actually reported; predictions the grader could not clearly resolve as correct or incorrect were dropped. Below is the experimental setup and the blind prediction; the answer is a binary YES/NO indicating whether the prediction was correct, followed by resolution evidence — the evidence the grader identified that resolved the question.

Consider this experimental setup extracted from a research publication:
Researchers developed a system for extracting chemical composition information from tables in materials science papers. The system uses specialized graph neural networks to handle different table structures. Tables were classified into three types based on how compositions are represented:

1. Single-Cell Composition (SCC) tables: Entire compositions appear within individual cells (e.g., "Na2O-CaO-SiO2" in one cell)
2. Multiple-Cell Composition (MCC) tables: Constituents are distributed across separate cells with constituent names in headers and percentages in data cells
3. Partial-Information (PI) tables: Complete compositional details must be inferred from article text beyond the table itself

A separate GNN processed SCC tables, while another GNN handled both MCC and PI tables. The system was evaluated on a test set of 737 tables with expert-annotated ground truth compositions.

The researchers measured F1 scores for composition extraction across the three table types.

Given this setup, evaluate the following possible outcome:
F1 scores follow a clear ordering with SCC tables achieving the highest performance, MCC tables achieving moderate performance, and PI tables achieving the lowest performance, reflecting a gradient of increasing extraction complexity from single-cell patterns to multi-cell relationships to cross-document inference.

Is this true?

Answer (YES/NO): NO